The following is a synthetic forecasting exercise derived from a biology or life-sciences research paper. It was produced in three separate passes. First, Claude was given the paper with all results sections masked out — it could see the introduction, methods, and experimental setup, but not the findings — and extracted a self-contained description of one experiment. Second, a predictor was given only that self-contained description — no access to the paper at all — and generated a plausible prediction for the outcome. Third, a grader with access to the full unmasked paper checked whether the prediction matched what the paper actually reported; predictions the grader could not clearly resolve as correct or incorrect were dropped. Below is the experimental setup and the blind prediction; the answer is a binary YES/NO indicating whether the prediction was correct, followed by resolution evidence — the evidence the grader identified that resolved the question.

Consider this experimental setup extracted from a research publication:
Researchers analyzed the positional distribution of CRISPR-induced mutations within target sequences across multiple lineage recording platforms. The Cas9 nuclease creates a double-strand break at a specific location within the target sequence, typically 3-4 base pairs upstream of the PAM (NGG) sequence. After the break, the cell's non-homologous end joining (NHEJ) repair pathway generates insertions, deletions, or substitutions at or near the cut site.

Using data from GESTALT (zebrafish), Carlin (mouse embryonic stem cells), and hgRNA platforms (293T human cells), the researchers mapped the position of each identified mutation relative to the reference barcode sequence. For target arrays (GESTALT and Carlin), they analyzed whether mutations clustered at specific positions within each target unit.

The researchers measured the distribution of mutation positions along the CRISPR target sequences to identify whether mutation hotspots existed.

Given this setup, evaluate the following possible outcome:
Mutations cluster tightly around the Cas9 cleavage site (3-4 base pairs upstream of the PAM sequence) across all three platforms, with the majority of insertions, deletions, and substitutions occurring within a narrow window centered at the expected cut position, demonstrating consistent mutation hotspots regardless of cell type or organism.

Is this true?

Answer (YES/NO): YES